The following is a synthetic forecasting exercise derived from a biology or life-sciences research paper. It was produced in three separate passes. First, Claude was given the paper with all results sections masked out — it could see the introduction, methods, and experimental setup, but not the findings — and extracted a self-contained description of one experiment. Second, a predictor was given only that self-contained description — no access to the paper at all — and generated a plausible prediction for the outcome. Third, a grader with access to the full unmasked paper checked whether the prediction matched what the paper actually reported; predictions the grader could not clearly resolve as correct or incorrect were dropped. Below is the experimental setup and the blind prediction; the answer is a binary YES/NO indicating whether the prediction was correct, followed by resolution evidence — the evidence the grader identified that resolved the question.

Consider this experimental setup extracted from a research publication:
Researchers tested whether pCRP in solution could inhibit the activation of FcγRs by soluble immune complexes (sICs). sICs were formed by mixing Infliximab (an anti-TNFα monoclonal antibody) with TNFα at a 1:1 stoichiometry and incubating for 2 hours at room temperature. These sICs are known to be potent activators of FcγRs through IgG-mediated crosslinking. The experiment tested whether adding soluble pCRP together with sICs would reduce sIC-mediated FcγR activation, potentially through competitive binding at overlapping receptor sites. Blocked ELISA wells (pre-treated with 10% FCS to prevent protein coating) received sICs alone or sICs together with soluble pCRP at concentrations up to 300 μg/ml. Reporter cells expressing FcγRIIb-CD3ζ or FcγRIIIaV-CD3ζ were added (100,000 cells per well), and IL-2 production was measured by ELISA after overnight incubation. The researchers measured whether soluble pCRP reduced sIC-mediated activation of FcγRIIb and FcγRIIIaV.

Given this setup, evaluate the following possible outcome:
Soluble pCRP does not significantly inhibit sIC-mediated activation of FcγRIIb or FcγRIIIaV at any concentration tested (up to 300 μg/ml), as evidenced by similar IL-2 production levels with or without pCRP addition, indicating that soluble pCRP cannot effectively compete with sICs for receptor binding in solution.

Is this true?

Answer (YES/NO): YES